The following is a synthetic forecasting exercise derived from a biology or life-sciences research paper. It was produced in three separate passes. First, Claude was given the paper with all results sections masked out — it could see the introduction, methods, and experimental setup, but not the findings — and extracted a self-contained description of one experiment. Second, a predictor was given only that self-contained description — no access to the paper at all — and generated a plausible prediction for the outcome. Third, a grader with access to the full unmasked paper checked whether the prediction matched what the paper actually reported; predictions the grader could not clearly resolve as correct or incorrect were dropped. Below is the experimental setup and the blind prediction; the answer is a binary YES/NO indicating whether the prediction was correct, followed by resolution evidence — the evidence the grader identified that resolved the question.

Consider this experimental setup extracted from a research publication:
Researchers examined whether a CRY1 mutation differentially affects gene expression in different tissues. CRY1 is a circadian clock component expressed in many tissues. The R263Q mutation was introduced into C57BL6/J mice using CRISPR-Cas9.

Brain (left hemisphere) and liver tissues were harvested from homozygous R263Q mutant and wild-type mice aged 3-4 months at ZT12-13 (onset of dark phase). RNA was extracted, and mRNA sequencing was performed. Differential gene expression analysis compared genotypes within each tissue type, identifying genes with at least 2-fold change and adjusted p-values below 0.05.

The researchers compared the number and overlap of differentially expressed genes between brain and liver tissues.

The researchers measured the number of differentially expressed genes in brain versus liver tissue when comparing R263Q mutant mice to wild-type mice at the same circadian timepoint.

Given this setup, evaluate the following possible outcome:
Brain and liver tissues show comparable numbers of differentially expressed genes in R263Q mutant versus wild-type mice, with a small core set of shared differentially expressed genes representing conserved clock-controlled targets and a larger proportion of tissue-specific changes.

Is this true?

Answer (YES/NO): NO